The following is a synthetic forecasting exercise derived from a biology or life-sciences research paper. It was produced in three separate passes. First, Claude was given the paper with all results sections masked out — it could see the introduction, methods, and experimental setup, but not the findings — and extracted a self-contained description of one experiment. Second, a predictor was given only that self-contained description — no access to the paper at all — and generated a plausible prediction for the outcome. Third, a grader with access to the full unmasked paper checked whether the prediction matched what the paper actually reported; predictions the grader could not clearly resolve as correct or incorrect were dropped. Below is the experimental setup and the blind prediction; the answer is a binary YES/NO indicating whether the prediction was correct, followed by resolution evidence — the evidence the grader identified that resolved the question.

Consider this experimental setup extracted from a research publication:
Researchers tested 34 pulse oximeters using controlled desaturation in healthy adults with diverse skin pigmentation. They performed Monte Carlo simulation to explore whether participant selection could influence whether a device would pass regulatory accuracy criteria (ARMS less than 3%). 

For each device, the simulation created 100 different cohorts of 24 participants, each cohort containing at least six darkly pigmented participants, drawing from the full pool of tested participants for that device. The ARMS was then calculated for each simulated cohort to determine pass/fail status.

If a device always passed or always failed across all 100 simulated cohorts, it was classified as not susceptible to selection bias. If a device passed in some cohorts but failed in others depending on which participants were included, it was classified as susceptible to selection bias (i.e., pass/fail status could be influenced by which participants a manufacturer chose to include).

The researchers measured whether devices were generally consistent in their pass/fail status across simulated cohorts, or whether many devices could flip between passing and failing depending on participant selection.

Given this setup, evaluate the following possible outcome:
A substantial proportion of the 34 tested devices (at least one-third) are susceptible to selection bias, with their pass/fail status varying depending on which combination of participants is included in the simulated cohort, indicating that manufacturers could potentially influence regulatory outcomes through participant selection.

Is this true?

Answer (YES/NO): YES